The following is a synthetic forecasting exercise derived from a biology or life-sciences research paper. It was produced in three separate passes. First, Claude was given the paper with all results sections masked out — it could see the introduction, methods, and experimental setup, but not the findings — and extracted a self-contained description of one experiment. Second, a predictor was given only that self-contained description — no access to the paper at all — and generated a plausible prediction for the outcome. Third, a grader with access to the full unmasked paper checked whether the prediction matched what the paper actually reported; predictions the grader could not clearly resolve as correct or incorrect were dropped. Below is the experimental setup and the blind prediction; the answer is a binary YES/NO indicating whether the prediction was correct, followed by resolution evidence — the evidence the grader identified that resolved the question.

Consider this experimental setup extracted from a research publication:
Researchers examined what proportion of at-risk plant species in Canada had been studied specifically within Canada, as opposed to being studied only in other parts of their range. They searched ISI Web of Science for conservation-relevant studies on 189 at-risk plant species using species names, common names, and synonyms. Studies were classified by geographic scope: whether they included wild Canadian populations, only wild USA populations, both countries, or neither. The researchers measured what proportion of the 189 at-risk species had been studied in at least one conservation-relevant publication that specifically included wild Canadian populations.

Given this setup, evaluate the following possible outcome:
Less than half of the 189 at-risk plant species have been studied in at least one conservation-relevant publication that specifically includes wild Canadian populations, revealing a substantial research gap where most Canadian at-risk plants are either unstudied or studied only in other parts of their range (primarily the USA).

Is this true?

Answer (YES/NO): YES